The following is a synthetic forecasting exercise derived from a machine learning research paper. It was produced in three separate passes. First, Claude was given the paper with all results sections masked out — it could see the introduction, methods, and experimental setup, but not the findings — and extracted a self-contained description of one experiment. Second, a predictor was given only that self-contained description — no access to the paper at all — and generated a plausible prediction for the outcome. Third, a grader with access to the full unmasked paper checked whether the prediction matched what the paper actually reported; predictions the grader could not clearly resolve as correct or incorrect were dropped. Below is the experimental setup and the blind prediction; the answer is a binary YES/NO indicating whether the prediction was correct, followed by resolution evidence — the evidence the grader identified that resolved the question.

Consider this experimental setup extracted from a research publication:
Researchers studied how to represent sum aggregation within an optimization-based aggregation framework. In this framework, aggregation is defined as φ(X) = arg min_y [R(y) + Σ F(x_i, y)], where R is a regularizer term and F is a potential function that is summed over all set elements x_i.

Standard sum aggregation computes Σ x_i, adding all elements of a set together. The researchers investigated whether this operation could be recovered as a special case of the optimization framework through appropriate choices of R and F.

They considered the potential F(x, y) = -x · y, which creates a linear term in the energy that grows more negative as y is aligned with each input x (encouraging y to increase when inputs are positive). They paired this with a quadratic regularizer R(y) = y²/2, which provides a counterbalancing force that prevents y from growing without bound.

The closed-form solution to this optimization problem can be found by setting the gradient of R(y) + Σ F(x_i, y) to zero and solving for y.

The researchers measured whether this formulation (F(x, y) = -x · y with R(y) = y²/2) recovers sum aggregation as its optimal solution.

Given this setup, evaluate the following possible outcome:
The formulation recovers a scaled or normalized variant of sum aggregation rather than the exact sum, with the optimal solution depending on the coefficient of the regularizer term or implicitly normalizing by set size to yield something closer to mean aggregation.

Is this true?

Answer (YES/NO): NO